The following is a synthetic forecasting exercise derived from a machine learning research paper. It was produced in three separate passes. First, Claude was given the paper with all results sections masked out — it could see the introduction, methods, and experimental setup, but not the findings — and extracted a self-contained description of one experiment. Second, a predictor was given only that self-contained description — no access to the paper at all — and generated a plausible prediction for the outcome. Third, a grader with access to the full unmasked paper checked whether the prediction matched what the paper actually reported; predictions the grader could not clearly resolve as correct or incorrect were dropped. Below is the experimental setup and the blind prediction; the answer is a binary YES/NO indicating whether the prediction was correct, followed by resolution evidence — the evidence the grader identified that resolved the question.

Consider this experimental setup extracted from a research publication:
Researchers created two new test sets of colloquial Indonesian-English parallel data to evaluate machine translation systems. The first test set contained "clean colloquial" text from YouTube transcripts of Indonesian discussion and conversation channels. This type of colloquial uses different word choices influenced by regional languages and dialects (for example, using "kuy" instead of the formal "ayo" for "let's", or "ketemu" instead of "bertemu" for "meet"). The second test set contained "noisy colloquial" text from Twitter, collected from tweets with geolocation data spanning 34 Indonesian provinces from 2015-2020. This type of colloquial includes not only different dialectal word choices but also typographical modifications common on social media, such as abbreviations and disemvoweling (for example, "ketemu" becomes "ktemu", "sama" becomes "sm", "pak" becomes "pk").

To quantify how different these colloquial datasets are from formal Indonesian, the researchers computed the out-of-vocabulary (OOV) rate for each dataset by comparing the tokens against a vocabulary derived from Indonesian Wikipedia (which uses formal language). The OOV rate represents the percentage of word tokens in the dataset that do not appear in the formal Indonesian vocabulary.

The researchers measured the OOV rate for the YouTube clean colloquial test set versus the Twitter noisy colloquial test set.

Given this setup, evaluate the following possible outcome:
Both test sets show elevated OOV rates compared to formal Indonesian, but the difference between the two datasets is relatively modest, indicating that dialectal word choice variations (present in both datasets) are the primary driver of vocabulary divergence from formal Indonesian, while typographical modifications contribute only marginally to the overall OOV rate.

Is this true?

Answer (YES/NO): NO